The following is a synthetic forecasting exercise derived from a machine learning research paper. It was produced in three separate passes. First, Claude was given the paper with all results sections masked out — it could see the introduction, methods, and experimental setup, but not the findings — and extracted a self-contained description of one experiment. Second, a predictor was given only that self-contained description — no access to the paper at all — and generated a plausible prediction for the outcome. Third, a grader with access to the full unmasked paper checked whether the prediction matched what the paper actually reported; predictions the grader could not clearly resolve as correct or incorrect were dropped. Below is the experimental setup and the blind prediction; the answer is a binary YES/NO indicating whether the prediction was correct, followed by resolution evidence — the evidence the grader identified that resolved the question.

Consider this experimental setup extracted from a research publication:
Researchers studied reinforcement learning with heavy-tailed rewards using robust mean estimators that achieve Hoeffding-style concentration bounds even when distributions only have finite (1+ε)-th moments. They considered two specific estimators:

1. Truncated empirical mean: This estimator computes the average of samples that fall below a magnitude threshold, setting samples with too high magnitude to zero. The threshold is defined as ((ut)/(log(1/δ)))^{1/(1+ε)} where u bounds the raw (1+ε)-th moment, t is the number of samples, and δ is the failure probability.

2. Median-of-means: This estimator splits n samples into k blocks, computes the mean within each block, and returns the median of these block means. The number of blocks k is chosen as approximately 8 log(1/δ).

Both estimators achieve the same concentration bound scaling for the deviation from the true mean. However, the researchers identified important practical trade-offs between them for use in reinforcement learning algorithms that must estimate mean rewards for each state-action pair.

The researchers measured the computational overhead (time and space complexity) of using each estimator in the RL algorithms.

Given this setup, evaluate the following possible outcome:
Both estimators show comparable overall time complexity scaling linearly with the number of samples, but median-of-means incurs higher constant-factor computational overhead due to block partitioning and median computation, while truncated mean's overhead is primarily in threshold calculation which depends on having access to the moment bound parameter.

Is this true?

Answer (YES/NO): NO